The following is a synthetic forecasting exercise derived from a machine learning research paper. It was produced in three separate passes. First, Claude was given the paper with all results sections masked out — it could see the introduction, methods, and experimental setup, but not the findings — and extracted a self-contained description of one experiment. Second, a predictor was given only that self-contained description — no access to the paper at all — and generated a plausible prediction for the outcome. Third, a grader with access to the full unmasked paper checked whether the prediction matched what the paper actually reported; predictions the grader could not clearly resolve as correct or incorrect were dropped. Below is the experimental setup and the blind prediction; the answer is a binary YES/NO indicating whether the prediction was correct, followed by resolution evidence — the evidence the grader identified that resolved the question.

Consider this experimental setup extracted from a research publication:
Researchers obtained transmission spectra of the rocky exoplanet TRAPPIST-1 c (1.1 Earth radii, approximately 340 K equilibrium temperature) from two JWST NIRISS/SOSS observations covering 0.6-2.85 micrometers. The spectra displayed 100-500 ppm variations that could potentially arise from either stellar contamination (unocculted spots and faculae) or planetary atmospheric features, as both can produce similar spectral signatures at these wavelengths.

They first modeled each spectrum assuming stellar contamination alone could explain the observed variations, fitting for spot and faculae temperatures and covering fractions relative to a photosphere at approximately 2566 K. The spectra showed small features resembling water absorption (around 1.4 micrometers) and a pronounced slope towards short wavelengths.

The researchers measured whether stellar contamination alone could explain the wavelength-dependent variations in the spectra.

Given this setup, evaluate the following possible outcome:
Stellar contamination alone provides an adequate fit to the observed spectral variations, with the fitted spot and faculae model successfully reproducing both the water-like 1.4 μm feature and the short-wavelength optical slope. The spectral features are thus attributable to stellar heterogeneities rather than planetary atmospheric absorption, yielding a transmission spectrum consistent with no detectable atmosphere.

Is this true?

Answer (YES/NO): YES